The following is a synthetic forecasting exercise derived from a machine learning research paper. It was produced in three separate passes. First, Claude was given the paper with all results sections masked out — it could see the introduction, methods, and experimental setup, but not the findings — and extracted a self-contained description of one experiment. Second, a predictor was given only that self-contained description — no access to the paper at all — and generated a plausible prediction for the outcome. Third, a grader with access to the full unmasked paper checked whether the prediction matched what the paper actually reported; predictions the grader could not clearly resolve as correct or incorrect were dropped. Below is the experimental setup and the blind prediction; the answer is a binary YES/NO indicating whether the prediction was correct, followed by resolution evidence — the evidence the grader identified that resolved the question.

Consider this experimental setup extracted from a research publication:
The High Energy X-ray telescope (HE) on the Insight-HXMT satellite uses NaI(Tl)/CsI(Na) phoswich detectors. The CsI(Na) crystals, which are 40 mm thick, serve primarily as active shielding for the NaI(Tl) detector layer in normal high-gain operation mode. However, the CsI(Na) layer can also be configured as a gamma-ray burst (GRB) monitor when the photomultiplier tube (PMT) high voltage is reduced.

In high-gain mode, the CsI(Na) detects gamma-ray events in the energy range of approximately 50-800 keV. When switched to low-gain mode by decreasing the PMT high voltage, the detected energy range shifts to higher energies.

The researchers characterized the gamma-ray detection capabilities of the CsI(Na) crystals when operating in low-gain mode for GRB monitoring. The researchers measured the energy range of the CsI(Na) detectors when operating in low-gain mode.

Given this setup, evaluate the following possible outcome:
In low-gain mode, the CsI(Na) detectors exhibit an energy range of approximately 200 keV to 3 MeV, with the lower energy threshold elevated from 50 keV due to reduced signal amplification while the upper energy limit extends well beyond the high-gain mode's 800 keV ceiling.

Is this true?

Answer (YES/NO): NO